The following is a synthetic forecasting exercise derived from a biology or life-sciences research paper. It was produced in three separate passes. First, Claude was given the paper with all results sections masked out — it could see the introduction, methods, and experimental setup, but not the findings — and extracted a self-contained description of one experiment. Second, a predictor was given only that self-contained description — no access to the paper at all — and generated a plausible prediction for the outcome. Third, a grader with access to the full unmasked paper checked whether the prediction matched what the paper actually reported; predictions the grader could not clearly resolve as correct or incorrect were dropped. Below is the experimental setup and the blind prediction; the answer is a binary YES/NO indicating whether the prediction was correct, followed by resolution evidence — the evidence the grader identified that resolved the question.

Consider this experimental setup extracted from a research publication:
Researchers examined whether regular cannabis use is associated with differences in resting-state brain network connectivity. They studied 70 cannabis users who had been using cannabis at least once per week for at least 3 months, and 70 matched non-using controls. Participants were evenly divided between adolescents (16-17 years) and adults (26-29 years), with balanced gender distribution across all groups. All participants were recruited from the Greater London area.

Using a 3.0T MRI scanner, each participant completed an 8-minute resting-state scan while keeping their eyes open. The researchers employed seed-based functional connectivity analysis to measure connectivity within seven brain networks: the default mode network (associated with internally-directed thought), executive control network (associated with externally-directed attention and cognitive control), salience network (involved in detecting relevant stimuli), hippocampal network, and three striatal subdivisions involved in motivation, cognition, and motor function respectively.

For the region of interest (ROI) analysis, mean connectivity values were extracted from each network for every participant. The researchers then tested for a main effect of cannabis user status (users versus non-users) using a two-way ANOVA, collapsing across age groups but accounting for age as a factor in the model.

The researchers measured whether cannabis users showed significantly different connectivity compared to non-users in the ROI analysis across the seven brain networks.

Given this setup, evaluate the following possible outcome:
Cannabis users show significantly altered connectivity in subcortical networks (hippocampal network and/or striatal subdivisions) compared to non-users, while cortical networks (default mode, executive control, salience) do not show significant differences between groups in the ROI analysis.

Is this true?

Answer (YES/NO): NO